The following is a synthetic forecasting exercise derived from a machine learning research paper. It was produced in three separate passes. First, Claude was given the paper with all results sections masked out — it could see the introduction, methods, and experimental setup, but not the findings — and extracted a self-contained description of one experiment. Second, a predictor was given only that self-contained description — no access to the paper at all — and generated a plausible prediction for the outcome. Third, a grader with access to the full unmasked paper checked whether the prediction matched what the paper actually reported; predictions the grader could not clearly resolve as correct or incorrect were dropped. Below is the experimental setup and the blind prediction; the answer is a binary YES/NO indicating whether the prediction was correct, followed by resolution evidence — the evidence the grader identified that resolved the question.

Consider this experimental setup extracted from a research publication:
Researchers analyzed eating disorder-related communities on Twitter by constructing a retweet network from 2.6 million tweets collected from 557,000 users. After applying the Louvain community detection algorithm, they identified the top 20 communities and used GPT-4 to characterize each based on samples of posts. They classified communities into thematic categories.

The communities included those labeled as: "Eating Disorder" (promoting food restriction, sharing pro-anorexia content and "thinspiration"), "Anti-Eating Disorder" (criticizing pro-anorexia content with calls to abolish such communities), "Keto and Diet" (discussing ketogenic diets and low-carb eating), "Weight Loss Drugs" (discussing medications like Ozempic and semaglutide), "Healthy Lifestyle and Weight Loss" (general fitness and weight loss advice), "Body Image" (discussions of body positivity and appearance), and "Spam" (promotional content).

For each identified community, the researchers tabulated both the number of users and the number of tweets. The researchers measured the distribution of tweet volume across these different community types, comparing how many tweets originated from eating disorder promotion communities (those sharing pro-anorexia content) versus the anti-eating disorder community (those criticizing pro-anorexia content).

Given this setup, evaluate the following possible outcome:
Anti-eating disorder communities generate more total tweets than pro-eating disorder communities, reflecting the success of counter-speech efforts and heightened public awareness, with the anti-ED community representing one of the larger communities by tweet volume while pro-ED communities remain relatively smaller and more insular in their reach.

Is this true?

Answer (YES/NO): NO